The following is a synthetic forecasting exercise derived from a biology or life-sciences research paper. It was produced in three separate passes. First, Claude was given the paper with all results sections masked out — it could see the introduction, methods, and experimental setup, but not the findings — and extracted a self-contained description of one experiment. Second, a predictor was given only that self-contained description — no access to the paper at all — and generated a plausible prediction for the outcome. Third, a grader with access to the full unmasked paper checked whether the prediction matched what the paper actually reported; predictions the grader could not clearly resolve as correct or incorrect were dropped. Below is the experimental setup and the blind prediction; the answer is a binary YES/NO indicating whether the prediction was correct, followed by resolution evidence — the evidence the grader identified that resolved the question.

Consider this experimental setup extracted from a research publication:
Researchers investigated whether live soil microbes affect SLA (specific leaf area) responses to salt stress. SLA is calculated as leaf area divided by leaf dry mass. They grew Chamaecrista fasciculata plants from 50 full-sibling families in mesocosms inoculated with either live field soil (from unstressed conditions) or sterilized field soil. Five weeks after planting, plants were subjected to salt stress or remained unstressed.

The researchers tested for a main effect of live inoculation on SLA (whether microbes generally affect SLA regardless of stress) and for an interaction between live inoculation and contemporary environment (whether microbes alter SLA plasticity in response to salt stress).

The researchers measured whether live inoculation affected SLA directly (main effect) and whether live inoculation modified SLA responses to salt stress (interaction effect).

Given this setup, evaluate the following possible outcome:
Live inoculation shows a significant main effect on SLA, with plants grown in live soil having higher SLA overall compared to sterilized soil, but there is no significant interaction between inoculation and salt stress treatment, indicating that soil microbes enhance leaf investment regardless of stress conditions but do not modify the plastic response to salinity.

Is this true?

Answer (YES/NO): NO